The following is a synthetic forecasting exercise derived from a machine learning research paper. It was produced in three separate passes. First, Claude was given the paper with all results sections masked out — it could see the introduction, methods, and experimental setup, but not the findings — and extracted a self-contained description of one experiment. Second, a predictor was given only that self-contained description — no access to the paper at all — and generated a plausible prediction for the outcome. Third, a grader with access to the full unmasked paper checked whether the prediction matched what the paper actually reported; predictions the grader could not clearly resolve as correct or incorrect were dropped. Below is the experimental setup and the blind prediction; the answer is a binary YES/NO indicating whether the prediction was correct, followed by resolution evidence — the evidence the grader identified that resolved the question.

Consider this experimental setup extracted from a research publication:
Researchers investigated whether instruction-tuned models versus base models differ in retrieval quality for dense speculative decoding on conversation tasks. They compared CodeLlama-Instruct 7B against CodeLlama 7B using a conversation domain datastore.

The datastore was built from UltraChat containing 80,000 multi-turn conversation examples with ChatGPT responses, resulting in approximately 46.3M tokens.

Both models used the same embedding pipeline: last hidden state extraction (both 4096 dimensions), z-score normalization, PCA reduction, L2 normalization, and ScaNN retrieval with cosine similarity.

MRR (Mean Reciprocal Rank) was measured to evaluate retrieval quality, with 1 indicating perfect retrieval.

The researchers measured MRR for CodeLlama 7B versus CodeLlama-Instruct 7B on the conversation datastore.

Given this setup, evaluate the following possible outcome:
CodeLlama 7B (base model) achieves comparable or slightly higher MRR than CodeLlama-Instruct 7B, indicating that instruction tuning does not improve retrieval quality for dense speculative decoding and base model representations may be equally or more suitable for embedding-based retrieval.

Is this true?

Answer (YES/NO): NO